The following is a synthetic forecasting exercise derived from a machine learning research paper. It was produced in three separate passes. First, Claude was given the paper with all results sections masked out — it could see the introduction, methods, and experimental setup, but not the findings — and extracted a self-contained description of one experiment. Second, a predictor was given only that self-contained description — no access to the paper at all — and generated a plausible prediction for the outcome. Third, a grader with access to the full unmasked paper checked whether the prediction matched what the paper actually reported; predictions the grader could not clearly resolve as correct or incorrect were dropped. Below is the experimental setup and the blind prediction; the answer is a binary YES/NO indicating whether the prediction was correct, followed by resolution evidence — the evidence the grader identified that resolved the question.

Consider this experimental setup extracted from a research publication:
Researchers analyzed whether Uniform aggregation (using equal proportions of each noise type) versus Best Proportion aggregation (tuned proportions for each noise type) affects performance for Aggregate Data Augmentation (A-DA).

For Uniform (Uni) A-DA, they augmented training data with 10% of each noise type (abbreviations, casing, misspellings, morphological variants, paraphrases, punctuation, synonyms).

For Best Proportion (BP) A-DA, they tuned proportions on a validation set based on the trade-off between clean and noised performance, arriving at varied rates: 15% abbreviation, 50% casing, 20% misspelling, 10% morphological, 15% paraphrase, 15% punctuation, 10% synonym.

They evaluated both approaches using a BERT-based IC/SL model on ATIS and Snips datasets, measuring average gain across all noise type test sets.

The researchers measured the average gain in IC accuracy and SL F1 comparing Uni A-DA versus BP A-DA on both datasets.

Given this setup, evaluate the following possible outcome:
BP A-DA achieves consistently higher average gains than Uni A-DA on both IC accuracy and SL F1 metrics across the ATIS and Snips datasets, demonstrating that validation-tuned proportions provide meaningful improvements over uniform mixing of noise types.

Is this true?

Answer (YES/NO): YES